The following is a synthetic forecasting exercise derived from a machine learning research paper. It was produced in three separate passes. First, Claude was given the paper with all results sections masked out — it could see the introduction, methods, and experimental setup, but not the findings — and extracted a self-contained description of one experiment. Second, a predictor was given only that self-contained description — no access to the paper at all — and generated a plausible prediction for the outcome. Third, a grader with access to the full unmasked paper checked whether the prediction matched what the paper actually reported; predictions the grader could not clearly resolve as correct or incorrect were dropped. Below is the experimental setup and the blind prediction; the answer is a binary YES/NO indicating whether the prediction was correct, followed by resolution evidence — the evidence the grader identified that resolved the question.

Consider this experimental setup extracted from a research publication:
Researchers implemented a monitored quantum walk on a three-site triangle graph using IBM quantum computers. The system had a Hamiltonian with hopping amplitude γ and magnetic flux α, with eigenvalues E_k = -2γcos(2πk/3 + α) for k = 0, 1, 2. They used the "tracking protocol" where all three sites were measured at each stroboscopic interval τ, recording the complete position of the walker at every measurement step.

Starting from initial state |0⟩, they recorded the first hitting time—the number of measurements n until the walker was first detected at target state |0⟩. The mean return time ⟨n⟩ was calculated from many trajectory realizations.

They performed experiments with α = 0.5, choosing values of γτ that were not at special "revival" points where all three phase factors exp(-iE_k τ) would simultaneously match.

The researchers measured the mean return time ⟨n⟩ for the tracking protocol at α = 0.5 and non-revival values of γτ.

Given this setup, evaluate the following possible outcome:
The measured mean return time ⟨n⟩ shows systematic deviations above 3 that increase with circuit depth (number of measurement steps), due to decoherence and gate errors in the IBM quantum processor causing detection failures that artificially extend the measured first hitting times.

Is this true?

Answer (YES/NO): NO